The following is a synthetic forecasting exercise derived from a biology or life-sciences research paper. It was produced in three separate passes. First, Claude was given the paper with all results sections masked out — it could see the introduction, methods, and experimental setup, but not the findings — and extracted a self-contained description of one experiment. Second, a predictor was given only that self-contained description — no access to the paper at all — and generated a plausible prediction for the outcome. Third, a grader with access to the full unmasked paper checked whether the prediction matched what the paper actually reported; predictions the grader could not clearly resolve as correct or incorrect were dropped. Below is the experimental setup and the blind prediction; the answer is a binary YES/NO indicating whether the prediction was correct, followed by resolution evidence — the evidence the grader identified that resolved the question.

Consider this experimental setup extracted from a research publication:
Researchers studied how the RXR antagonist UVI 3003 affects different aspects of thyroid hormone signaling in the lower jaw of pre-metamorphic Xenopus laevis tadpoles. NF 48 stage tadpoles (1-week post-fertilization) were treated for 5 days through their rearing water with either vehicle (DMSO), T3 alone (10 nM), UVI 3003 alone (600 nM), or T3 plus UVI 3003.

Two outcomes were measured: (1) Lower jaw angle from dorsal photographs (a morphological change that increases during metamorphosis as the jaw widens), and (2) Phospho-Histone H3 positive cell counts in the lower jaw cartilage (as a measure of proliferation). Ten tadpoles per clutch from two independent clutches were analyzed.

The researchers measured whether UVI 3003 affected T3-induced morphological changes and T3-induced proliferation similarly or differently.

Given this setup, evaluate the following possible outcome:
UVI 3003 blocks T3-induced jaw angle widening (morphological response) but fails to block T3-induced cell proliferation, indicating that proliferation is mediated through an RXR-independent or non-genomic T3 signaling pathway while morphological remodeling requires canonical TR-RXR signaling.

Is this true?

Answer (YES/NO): YES